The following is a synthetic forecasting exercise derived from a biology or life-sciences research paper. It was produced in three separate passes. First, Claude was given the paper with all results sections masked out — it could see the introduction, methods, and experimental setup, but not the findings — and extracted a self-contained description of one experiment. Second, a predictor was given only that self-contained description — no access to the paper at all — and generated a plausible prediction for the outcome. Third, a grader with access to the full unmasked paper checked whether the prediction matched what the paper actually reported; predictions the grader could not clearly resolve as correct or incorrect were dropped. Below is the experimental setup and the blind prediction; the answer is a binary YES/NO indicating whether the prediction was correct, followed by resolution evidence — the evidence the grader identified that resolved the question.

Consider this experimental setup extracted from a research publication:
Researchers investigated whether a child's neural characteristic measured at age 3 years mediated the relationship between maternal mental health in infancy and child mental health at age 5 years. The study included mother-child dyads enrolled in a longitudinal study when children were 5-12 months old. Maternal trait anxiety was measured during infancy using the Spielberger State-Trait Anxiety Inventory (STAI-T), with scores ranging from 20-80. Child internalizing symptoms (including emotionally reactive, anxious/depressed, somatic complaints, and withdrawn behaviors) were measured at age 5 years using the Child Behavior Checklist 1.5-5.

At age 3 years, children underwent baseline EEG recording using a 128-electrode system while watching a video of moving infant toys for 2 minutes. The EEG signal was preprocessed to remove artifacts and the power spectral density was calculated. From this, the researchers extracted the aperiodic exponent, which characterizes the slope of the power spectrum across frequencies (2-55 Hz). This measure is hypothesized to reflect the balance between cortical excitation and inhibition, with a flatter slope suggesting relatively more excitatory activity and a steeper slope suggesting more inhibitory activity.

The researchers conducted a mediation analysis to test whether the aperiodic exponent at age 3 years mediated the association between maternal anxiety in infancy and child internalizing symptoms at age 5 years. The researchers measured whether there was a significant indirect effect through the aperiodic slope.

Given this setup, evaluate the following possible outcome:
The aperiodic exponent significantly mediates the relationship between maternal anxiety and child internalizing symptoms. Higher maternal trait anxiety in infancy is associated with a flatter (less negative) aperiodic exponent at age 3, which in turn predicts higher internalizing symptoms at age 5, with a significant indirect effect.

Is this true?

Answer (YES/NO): NO